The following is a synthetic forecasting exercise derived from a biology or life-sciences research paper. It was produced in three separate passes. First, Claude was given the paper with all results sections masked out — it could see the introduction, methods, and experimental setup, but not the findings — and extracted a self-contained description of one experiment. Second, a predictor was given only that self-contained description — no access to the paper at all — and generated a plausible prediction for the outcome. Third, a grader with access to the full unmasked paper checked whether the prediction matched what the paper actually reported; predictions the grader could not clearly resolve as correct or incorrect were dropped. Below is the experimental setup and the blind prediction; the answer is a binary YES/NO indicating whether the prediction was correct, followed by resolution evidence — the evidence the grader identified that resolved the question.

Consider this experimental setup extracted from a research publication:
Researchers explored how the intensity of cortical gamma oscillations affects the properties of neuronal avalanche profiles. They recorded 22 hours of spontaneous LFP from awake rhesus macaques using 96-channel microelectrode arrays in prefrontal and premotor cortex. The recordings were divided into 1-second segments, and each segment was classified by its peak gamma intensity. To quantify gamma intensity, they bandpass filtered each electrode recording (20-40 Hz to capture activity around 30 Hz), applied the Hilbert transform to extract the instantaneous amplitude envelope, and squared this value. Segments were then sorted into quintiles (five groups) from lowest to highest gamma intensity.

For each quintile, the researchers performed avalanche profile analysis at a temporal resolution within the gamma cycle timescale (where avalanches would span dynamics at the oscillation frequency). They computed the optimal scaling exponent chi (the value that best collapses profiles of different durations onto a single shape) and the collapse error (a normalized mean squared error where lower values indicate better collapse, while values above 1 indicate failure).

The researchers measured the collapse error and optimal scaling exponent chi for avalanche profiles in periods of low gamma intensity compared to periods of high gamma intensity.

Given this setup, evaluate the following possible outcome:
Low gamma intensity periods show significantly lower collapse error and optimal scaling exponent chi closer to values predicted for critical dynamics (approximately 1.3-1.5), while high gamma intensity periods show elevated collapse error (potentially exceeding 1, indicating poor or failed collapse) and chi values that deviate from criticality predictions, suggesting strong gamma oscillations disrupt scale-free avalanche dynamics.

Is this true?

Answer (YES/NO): NO